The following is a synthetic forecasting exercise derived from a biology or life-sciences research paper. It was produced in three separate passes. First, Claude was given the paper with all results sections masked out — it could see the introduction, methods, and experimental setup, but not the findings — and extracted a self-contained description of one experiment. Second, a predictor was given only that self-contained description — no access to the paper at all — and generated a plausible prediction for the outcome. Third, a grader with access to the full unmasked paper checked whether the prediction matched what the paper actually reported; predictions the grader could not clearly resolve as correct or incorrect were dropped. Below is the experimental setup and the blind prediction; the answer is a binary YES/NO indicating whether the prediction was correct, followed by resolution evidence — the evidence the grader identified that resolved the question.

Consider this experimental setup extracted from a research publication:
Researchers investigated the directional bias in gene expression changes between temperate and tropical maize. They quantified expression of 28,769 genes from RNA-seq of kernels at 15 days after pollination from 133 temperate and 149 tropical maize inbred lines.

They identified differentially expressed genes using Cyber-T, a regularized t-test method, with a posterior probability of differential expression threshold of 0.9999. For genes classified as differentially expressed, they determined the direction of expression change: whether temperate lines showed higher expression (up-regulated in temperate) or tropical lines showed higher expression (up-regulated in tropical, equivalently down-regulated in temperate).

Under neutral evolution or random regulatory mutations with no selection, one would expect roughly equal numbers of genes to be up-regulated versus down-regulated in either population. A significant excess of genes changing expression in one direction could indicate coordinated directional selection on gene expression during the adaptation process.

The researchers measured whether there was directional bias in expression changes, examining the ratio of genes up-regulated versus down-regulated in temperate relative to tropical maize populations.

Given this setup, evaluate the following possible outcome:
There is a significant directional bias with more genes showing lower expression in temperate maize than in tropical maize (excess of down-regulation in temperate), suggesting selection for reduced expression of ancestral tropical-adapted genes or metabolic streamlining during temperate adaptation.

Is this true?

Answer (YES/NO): YES